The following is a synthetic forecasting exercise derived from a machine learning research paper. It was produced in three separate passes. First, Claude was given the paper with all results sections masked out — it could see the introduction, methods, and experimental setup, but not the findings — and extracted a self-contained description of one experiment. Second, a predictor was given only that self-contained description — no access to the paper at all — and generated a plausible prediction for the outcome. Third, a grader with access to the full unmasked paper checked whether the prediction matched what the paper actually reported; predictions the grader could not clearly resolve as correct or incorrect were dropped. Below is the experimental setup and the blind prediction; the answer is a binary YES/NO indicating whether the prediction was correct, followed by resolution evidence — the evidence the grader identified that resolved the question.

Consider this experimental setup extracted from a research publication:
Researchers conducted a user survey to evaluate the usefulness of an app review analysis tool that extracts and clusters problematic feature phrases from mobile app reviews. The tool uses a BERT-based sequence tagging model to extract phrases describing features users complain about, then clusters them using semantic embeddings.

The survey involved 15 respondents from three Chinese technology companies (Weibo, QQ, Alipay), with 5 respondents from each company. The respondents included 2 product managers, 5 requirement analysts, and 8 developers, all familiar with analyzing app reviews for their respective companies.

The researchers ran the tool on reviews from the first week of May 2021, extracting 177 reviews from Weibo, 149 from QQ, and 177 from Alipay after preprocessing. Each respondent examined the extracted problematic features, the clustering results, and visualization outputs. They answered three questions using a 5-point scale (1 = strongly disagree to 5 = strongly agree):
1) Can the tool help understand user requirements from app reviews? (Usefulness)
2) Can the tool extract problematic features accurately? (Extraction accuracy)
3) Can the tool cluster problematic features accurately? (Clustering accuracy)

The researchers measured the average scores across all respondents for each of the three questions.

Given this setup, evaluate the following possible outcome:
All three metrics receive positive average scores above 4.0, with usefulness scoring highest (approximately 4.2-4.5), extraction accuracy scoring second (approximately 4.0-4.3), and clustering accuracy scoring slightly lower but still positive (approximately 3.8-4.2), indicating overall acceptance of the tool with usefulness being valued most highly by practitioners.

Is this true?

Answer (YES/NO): NO